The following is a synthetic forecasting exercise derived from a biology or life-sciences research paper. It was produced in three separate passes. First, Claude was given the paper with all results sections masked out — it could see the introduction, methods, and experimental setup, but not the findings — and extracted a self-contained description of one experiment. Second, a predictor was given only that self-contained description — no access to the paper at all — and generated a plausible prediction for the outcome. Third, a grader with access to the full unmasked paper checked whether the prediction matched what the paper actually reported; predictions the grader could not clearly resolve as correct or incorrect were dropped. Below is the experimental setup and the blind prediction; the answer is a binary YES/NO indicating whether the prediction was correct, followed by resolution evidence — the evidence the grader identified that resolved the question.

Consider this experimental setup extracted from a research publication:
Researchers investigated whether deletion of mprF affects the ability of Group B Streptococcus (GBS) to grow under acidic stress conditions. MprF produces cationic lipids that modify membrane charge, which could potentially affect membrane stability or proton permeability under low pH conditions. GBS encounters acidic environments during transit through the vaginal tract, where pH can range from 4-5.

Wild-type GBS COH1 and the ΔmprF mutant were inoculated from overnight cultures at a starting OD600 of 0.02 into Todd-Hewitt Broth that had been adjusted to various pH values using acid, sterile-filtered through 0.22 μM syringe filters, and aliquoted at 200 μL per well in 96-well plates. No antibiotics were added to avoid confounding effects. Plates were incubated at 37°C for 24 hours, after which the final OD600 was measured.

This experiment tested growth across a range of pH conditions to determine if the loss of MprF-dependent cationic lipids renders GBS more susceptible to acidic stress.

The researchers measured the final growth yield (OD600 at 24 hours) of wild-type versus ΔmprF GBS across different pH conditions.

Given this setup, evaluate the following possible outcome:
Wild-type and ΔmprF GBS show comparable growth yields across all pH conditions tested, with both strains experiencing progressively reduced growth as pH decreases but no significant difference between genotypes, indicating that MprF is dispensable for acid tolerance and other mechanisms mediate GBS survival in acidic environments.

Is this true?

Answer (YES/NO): NO